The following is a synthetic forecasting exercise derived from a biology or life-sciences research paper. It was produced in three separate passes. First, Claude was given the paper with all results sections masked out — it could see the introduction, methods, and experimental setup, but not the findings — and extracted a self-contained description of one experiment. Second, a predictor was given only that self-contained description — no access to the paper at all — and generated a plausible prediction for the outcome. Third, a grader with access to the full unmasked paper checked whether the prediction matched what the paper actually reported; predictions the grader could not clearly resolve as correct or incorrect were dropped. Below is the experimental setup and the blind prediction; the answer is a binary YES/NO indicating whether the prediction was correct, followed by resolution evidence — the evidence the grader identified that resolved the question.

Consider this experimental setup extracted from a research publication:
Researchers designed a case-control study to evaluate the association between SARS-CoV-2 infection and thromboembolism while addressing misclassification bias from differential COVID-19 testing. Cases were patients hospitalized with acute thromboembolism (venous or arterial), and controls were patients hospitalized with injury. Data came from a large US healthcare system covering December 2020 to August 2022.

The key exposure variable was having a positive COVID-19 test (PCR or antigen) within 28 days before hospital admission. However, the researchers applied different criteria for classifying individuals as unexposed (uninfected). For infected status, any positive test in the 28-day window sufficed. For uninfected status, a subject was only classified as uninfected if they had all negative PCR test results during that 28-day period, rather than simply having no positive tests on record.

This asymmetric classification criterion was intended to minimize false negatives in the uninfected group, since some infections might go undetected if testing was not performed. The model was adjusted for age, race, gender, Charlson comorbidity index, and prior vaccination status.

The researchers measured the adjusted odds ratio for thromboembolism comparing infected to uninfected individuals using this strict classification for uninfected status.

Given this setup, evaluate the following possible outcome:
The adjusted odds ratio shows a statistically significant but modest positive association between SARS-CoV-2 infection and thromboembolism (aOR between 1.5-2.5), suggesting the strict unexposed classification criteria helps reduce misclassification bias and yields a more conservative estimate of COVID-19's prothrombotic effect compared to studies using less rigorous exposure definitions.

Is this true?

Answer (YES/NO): NO